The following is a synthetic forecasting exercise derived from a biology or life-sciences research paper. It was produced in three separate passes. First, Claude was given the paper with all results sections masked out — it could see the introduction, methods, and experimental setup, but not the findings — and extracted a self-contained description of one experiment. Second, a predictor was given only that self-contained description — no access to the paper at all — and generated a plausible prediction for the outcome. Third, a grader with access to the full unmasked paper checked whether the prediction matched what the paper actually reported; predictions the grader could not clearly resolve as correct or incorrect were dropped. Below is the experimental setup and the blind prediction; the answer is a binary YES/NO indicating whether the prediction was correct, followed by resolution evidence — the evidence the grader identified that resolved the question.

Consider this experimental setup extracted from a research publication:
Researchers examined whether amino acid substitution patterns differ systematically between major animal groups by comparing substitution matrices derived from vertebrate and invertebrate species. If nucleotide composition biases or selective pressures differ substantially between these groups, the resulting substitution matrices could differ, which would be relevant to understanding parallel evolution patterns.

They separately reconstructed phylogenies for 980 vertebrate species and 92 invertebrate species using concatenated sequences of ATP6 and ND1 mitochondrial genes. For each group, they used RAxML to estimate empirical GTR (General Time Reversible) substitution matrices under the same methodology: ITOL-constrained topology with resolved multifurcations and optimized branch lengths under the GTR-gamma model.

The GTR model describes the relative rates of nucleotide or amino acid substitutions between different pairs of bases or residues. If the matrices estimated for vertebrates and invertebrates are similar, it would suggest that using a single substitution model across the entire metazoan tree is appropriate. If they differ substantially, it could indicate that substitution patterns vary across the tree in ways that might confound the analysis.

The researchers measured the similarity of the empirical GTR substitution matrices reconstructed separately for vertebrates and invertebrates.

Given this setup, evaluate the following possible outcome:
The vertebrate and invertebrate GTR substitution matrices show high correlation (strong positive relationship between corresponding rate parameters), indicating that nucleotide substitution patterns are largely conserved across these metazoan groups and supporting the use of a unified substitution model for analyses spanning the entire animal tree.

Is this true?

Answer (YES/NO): YES